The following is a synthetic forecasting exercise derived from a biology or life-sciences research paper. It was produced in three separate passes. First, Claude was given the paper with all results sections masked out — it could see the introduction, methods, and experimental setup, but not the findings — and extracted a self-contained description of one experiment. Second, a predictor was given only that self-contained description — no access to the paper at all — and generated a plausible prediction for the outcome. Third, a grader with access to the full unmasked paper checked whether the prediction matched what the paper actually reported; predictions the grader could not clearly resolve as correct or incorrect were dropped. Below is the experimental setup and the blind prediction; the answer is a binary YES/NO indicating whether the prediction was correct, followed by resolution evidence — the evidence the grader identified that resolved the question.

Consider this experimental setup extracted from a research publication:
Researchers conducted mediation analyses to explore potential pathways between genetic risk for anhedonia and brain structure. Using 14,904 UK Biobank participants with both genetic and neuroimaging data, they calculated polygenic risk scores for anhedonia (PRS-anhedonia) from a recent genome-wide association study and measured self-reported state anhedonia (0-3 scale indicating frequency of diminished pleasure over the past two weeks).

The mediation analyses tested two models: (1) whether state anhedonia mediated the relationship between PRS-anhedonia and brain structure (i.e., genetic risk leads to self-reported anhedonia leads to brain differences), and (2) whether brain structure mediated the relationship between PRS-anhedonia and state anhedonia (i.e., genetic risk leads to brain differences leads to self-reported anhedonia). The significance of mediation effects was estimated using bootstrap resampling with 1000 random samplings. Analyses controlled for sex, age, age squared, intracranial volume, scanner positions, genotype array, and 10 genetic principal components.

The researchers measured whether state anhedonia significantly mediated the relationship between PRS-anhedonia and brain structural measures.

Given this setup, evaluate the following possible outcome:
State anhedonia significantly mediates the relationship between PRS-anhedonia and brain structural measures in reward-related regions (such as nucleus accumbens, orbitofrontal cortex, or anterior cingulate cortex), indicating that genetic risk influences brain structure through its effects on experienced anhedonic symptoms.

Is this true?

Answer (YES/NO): YES